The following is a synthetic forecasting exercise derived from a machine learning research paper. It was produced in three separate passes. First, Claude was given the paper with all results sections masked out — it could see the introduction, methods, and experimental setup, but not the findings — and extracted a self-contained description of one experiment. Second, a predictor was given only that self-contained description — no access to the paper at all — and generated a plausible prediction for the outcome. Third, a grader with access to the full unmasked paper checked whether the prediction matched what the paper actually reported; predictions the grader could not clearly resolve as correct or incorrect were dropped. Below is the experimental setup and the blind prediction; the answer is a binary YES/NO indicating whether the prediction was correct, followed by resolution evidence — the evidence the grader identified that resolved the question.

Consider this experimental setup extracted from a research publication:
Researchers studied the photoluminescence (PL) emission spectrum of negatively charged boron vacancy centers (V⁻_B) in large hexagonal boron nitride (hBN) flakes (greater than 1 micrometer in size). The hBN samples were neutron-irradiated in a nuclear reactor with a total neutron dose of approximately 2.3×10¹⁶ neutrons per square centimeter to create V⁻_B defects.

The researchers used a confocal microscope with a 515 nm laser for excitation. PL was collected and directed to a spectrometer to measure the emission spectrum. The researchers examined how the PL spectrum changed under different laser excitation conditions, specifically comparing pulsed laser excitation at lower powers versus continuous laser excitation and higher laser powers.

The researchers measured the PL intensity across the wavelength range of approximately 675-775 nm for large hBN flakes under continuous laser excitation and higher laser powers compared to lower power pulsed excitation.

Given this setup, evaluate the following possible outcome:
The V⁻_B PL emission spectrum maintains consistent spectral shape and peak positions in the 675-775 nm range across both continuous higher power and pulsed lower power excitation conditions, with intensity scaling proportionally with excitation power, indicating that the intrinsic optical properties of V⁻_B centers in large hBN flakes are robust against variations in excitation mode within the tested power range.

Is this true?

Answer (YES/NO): NO